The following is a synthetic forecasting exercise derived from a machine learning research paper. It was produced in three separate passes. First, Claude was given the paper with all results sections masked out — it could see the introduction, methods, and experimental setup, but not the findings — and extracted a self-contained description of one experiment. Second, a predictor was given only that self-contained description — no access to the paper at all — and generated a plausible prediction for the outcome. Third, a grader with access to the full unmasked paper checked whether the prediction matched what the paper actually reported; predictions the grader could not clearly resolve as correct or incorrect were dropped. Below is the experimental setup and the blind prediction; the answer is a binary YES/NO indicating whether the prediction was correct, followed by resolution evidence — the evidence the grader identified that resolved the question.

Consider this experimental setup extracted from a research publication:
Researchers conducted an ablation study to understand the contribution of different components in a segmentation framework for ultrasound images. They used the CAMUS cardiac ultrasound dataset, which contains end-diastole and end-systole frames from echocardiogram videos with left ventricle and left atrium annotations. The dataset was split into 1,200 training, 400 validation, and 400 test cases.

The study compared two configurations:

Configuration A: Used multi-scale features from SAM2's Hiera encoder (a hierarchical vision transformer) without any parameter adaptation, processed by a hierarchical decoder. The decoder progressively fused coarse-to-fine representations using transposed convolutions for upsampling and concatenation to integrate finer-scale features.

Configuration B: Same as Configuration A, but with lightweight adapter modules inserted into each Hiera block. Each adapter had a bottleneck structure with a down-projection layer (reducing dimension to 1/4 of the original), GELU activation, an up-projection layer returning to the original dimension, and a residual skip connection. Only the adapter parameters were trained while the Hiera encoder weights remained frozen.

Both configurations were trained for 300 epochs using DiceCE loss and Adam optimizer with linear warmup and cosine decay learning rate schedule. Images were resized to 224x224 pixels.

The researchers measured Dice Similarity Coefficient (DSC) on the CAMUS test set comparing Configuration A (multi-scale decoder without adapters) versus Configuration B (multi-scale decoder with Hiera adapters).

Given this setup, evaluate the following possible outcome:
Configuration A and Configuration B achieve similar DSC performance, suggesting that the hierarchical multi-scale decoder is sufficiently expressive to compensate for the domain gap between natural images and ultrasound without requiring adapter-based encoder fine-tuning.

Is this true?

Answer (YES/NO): NO